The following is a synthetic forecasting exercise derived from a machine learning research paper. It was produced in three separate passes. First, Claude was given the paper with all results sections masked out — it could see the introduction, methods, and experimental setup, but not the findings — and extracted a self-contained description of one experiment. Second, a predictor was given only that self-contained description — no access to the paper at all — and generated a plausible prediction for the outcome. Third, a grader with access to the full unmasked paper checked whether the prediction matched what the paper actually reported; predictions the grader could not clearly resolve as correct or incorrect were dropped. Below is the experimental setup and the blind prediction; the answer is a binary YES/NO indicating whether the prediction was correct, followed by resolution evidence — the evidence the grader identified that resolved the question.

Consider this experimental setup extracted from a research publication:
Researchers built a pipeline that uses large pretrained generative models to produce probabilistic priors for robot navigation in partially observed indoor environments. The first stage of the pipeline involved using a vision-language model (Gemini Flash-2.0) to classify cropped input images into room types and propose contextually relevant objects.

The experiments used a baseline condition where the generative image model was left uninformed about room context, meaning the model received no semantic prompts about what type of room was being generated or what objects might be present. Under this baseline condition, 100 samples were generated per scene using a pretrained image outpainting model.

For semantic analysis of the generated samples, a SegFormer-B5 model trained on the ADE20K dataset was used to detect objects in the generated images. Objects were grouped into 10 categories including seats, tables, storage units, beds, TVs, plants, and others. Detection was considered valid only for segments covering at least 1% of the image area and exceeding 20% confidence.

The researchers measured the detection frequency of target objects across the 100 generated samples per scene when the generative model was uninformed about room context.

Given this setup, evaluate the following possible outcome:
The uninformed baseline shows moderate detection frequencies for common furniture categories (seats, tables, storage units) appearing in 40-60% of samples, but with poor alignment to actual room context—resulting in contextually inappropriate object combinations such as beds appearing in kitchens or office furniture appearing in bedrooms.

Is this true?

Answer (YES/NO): NO